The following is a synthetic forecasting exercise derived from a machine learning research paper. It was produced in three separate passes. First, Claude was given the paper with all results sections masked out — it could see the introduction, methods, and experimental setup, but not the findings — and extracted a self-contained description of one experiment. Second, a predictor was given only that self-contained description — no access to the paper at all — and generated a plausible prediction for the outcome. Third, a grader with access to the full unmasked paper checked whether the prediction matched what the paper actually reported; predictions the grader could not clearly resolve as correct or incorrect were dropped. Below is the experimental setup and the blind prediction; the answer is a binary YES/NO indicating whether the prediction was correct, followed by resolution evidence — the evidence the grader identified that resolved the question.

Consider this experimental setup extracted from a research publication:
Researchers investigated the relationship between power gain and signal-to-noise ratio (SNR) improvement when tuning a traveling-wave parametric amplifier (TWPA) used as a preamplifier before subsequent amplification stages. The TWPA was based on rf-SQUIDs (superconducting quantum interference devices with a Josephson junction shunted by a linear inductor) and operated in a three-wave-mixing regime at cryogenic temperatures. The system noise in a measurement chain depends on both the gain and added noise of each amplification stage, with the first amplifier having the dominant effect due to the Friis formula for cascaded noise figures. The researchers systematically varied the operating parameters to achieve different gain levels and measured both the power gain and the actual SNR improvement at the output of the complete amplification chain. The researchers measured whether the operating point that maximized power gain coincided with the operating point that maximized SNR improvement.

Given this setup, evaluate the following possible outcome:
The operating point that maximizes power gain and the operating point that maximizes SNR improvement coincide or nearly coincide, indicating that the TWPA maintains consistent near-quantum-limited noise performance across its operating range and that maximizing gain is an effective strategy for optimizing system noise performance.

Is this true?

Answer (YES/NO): NO